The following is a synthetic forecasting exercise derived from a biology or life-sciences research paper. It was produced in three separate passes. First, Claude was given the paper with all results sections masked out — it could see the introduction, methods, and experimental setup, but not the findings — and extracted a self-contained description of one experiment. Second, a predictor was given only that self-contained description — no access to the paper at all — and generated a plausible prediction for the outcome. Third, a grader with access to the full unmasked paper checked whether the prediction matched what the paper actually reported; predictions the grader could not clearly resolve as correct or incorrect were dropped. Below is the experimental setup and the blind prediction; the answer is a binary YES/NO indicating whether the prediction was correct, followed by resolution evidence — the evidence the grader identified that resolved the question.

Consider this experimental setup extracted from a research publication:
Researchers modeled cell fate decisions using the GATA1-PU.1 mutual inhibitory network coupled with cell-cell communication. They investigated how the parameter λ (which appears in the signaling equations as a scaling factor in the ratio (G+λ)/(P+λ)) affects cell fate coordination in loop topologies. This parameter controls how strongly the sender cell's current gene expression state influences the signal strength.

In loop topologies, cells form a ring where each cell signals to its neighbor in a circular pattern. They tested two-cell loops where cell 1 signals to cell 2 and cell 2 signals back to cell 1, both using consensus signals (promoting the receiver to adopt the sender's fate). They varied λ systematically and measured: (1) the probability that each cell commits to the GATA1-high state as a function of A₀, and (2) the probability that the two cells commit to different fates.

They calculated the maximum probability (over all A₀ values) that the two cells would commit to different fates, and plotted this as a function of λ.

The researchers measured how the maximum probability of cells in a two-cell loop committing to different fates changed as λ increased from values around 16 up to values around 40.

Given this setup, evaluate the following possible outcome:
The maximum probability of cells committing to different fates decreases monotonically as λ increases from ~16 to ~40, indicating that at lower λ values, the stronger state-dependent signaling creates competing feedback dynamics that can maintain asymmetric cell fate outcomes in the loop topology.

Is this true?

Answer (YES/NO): NO